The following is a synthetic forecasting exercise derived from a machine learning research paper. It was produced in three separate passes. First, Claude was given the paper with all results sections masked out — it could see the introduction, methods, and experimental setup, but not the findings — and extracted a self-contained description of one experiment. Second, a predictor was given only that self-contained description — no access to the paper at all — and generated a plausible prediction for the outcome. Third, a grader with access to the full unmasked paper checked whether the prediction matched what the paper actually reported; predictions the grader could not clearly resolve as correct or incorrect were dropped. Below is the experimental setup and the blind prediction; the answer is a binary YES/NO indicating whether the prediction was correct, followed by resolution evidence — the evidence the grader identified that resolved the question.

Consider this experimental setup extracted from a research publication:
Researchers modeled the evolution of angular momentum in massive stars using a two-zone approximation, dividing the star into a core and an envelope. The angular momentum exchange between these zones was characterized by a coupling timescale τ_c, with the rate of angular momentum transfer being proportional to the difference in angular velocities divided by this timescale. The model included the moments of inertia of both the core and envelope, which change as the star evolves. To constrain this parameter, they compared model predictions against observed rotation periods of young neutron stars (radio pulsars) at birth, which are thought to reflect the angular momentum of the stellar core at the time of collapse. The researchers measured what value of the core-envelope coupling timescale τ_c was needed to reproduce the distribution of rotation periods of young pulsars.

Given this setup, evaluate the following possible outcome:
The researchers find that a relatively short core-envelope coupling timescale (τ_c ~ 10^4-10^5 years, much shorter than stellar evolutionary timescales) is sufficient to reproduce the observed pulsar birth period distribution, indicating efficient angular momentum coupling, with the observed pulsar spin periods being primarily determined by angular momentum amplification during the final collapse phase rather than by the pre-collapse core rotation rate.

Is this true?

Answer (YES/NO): NO